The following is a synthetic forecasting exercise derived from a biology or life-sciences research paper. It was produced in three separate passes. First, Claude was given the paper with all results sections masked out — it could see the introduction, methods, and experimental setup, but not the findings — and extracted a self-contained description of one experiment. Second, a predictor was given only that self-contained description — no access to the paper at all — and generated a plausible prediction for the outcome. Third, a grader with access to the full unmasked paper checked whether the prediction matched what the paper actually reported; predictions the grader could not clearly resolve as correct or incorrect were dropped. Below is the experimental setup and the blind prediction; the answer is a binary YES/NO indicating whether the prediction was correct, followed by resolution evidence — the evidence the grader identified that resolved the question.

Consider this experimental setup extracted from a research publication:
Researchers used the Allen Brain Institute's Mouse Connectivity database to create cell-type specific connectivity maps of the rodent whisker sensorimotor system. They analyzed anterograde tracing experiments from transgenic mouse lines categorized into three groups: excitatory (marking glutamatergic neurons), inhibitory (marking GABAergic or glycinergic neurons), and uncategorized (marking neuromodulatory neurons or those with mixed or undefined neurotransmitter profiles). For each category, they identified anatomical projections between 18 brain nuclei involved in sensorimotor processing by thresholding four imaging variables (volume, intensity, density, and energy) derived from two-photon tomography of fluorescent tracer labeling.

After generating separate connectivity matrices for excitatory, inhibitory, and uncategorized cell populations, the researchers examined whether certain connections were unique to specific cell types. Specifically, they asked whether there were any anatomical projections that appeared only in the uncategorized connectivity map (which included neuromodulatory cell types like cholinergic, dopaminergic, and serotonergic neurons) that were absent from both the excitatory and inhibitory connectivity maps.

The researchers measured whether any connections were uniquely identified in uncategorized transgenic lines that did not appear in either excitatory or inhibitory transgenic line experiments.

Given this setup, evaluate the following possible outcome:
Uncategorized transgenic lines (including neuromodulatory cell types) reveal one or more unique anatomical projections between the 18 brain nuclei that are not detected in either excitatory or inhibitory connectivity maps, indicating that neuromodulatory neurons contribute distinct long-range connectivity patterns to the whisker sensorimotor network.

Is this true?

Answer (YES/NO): YES